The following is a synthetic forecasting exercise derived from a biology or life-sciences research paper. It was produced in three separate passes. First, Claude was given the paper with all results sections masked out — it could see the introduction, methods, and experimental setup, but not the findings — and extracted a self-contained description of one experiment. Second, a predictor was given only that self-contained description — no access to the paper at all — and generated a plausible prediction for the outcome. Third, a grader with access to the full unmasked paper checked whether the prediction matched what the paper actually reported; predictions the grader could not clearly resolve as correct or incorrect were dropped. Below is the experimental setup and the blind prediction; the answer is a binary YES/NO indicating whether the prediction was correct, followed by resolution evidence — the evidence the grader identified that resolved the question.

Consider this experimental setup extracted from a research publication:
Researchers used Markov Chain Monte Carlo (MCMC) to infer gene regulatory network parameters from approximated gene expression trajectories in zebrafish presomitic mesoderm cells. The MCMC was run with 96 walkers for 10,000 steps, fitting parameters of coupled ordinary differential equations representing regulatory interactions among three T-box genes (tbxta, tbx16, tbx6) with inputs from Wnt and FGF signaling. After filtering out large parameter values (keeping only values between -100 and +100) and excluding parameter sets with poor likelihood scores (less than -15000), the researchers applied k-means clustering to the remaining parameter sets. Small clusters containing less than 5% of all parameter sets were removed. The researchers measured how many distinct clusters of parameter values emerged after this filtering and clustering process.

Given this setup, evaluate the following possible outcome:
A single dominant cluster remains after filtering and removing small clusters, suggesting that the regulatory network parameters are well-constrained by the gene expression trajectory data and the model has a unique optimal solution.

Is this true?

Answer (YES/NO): NO